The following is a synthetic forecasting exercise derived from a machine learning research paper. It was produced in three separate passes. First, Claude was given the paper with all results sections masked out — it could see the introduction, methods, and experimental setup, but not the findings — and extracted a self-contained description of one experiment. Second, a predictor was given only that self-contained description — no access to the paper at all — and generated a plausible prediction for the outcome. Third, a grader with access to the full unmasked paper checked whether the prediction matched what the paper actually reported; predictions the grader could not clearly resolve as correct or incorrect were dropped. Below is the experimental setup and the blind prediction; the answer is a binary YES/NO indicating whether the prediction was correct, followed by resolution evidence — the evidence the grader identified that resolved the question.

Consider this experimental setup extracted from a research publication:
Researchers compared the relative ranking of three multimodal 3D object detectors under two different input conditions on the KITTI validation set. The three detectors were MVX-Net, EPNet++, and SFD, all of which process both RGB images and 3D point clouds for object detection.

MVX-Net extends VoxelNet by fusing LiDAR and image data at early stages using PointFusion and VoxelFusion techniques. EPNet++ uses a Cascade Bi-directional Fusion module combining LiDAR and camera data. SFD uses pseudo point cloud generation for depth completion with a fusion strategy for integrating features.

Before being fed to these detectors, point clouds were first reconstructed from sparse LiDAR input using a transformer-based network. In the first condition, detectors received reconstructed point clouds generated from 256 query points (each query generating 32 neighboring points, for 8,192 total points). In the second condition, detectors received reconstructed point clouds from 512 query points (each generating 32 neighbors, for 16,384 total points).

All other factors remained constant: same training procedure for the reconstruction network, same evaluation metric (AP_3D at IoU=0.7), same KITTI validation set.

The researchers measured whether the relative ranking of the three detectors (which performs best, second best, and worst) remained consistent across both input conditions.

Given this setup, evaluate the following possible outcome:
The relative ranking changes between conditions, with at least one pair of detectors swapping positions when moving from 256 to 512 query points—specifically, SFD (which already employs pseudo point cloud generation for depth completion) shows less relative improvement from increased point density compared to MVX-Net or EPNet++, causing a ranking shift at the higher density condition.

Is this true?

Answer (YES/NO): NO